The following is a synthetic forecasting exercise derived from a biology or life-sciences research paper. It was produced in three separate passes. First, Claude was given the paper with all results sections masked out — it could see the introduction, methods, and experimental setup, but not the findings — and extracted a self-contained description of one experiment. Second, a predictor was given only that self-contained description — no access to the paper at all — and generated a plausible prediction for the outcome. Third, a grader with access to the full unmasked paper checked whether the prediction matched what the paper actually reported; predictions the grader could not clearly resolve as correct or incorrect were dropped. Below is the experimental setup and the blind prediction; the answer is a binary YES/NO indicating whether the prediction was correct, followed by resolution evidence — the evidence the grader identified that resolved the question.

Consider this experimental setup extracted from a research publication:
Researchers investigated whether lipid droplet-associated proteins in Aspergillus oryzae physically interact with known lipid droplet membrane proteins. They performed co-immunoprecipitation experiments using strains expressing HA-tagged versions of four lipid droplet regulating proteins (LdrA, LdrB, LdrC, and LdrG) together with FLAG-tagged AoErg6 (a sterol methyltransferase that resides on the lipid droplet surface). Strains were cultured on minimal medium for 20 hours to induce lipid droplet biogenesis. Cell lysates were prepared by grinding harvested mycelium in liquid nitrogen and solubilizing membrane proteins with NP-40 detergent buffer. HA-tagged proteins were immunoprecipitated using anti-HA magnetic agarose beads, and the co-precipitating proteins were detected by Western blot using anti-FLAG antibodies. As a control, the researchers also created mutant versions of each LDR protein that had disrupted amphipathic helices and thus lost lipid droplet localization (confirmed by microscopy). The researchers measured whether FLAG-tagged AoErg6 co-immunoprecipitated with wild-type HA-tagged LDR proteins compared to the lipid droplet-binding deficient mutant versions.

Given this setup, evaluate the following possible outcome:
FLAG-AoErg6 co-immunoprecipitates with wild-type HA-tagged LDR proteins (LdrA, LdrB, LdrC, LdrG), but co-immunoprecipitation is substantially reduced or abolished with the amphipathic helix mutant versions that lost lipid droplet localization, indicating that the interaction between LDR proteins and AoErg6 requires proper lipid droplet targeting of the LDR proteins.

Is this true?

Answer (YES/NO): NO